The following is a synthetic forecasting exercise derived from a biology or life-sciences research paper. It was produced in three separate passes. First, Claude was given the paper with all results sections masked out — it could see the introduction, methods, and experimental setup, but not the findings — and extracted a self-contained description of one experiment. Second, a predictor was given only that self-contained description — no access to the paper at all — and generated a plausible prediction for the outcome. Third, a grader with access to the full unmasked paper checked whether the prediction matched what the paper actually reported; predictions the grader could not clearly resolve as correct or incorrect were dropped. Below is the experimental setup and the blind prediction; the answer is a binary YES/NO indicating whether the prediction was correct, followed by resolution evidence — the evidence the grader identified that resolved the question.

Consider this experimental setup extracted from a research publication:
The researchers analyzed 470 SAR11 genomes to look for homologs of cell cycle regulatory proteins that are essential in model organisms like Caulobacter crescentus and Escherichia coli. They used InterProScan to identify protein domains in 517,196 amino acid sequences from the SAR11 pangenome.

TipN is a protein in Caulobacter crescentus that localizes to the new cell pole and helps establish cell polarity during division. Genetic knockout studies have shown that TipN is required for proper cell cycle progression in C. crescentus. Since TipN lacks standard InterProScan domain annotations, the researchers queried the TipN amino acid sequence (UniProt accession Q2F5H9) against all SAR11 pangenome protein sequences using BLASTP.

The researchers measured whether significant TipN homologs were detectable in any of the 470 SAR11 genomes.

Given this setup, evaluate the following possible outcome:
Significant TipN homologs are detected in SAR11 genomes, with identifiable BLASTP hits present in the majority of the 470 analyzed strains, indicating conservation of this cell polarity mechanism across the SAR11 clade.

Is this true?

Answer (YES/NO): NO